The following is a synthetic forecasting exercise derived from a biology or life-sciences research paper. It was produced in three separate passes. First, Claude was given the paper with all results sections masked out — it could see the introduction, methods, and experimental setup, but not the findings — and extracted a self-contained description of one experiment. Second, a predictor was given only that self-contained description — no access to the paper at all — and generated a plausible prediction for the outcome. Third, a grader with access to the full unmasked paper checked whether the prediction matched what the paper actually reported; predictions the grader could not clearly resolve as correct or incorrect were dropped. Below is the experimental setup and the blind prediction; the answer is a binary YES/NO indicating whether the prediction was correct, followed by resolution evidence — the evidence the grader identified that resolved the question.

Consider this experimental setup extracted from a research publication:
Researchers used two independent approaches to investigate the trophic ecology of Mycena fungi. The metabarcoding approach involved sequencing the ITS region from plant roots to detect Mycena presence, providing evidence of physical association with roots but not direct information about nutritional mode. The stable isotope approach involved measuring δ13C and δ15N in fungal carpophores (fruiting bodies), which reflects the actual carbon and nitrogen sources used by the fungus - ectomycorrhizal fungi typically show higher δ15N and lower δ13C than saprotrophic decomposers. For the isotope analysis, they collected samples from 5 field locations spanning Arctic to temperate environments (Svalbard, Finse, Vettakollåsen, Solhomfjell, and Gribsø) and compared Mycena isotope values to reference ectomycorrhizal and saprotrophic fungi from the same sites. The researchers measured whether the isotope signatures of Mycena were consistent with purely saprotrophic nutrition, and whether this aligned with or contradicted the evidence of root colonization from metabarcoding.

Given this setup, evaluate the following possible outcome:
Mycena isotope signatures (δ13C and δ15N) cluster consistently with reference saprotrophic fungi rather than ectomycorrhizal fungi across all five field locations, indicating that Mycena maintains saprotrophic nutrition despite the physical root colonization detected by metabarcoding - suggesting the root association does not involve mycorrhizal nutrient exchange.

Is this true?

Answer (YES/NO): NO